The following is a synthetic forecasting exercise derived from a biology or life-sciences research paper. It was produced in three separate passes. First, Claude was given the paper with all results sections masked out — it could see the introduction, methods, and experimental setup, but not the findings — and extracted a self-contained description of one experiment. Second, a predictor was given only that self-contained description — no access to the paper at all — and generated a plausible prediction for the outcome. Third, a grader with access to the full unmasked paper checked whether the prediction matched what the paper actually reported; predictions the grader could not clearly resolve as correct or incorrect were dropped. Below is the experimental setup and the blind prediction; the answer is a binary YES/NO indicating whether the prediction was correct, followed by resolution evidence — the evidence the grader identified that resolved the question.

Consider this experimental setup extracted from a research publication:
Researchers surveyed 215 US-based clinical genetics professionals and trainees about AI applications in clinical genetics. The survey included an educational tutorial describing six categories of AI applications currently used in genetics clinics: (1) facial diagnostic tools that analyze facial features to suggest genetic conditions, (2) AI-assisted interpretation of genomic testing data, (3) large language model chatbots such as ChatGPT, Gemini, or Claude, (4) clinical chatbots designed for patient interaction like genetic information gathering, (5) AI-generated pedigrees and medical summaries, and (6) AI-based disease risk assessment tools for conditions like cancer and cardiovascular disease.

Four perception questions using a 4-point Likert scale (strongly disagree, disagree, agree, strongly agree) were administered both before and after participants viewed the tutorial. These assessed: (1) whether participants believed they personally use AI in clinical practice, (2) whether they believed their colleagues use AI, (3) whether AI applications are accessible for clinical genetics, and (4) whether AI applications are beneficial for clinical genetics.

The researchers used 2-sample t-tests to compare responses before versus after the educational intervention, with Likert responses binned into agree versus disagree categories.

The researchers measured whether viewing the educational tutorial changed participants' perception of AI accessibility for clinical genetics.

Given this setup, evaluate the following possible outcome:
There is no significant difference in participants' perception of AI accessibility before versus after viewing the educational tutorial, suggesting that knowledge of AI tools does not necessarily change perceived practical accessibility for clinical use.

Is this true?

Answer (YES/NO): NO